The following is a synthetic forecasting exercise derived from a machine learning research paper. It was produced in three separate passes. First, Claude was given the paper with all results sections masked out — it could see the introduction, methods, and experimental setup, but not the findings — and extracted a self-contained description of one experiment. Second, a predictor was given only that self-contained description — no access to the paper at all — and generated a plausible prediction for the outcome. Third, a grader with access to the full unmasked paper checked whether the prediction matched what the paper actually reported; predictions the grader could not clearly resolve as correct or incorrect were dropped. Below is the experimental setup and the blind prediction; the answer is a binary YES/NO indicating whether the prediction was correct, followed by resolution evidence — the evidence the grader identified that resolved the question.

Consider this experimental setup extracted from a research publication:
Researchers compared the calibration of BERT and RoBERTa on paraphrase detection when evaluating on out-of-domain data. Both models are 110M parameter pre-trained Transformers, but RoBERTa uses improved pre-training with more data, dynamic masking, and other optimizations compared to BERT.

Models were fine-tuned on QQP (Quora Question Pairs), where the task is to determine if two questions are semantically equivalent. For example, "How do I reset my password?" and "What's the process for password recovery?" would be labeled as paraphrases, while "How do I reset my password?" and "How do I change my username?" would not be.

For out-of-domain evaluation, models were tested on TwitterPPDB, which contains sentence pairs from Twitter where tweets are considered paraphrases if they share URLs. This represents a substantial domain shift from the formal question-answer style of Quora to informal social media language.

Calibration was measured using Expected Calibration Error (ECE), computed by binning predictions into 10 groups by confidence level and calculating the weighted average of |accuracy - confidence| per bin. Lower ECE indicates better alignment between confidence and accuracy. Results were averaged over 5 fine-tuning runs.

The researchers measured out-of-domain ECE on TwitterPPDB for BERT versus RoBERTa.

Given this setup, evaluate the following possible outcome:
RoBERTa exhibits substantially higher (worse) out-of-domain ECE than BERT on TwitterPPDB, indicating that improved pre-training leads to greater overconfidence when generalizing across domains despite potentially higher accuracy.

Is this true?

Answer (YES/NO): NO